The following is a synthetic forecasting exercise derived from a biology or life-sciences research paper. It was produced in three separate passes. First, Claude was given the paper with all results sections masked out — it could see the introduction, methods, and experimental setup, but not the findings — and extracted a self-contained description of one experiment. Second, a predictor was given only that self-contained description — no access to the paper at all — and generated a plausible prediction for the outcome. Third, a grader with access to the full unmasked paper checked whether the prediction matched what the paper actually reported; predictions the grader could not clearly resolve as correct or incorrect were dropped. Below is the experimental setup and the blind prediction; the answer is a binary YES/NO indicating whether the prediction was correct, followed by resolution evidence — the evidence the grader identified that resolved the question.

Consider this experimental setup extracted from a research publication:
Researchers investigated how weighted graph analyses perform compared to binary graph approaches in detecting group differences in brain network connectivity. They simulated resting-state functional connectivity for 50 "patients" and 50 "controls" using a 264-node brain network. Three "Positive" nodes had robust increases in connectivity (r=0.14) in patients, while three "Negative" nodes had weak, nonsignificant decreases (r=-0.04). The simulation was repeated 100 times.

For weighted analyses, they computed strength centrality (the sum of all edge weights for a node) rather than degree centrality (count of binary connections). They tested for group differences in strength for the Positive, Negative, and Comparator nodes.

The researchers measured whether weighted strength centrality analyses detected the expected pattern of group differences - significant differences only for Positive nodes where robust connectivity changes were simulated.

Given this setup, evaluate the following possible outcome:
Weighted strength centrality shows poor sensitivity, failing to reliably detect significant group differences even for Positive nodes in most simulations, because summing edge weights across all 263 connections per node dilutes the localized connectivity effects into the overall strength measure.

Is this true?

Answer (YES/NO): NO